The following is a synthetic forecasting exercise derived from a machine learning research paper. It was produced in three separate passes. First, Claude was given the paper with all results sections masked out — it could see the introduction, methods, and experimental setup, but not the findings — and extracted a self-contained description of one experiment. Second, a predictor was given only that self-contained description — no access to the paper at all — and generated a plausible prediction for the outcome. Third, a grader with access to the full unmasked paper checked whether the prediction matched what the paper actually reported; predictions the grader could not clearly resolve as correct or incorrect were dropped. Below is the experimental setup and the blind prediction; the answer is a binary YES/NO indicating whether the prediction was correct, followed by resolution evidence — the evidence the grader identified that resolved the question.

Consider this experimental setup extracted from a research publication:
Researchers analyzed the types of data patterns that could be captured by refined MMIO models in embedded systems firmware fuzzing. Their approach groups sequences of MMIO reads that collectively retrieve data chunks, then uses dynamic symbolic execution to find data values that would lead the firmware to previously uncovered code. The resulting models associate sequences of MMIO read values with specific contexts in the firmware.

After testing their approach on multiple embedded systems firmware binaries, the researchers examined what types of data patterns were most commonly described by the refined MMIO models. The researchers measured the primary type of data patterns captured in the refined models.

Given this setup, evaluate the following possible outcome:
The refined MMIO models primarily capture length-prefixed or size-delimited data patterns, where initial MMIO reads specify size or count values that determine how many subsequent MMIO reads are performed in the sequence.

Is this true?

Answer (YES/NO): NO